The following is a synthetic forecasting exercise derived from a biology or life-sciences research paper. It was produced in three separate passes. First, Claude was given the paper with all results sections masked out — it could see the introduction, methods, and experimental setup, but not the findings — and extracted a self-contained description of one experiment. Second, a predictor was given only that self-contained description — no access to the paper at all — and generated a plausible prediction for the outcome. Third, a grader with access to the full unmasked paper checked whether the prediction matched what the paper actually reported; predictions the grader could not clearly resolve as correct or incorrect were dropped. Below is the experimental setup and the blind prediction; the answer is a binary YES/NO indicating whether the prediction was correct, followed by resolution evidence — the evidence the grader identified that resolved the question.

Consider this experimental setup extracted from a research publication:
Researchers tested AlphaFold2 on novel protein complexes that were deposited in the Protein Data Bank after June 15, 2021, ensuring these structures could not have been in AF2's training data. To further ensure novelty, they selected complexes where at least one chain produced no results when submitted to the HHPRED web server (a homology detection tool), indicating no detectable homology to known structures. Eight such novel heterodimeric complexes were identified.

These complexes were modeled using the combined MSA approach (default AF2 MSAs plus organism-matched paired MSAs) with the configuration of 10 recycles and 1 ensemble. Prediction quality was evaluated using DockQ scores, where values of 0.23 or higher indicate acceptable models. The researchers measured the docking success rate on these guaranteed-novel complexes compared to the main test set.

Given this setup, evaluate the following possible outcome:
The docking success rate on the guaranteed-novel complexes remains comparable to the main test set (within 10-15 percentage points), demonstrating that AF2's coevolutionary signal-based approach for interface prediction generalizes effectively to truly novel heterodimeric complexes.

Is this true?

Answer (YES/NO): YES